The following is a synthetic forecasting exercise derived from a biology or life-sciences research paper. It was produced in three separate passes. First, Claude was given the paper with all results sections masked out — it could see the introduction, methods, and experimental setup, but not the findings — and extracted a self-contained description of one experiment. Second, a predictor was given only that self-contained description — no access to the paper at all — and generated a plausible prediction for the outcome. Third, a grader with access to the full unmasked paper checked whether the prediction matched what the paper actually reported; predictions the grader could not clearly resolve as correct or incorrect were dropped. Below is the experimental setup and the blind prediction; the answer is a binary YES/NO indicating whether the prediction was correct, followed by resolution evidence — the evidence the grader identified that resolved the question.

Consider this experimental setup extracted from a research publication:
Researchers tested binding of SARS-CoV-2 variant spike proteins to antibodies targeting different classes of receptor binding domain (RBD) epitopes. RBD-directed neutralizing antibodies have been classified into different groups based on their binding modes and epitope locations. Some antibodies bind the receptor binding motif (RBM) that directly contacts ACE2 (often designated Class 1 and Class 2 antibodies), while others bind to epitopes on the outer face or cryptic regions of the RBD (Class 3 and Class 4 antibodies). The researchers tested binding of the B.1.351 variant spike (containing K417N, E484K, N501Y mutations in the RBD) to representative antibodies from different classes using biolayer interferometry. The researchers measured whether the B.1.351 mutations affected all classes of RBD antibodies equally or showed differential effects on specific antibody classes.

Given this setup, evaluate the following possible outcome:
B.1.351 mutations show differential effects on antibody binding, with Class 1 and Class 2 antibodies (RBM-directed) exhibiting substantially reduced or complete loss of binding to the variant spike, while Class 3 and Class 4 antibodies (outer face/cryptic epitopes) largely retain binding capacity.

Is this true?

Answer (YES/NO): YES